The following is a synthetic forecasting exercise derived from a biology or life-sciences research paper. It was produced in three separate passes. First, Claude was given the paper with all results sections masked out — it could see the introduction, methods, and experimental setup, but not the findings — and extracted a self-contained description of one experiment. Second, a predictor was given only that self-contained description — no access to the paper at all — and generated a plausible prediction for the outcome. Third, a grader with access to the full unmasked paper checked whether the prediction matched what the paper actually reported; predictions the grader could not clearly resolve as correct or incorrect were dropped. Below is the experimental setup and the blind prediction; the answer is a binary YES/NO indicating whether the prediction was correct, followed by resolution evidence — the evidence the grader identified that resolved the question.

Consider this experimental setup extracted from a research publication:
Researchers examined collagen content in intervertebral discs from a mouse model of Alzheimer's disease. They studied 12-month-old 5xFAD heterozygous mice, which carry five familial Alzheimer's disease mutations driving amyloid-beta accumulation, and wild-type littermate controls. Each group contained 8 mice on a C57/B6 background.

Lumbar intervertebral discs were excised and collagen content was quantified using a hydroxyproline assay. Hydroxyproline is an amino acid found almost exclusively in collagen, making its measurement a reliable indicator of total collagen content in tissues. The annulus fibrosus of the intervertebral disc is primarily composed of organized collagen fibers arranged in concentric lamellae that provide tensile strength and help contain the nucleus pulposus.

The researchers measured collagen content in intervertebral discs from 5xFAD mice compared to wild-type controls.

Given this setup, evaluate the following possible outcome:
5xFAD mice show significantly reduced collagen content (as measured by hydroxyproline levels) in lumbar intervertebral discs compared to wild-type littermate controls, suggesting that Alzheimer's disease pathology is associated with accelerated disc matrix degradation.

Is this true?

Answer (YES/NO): NO